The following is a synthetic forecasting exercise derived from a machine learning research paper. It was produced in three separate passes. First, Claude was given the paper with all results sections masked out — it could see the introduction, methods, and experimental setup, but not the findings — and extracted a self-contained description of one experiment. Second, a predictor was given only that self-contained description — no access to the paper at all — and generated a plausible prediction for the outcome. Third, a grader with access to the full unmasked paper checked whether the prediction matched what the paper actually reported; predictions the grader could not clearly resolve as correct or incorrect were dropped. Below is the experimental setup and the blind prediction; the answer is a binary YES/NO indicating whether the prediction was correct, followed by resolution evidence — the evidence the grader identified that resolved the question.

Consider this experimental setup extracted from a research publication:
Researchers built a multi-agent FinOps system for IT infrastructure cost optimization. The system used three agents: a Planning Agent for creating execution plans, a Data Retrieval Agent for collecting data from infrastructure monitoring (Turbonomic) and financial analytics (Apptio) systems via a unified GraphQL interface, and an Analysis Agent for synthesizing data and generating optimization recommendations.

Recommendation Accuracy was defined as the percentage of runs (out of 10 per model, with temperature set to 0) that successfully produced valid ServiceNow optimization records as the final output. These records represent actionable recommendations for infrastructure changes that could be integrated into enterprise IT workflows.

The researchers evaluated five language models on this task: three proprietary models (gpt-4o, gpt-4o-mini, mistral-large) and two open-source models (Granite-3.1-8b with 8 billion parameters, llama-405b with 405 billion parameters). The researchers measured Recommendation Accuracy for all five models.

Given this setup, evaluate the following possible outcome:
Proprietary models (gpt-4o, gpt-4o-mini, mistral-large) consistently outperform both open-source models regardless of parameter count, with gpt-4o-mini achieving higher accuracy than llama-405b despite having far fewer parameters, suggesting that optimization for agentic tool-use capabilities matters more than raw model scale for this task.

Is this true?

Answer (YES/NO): YES